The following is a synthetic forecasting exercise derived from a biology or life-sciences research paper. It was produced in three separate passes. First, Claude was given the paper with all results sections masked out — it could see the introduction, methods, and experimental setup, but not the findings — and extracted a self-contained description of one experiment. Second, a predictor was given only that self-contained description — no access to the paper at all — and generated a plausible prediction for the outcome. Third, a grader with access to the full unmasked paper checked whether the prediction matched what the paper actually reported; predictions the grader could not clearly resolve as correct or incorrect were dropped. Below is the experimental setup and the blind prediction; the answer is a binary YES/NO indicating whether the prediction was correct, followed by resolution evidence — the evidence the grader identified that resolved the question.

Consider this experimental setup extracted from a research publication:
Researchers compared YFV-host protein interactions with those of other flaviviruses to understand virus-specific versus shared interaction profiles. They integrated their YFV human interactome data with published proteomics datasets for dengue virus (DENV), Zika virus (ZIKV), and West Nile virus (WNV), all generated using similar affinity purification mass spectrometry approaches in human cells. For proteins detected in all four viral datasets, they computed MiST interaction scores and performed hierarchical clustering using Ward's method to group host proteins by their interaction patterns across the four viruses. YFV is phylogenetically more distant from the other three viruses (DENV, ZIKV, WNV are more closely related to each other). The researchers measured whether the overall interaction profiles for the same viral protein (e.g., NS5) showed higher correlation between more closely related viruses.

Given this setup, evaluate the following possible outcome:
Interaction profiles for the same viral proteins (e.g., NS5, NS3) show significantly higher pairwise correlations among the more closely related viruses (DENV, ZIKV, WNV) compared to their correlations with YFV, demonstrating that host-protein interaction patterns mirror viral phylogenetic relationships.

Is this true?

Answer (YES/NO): YES